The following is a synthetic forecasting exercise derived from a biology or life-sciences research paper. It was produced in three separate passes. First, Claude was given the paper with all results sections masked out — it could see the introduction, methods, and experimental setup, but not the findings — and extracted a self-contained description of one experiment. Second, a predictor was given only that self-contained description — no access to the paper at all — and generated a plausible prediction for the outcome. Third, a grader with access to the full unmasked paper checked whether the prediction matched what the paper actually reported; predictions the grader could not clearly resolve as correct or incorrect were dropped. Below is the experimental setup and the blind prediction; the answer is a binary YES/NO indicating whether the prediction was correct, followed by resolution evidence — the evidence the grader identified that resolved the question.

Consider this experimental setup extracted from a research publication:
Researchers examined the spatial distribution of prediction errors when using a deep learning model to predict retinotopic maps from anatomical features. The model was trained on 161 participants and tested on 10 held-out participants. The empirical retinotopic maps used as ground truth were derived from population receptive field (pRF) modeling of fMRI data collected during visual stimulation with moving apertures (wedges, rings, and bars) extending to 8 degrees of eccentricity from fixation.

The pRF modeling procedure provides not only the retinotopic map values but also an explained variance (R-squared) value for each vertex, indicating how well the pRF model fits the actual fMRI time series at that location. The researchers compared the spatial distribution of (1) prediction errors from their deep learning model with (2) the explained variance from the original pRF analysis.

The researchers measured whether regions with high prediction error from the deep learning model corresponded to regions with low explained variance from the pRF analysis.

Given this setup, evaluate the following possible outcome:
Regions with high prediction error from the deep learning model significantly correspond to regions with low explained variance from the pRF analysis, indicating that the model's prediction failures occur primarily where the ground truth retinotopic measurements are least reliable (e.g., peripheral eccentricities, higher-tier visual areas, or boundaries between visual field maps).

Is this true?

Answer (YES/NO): YES